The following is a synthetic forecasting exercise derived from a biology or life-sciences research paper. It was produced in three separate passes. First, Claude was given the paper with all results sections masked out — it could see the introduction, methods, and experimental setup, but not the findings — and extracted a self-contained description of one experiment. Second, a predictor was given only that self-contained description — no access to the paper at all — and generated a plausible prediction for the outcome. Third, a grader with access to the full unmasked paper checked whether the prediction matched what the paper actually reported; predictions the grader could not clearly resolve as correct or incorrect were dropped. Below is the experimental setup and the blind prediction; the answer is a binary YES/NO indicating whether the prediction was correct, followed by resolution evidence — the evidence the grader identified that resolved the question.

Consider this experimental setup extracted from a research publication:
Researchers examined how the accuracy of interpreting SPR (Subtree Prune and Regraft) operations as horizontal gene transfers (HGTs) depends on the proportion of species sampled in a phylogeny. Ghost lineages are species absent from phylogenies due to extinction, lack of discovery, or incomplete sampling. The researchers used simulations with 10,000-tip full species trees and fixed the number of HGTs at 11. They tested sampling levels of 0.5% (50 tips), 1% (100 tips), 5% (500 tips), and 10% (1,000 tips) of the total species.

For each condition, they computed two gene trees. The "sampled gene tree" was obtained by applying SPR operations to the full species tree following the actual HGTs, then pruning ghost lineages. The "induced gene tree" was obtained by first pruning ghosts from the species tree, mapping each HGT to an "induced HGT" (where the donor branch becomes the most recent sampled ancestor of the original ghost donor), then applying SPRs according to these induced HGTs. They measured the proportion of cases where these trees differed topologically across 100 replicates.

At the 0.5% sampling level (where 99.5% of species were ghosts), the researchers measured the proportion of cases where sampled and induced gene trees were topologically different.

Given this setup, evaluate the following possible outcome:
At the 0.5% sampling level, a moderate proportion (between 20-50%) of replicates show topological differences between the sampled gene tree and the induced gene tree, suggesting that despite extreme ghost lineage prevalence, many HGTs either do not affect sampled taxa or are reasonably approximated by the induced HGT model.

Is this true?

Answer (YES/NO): NO